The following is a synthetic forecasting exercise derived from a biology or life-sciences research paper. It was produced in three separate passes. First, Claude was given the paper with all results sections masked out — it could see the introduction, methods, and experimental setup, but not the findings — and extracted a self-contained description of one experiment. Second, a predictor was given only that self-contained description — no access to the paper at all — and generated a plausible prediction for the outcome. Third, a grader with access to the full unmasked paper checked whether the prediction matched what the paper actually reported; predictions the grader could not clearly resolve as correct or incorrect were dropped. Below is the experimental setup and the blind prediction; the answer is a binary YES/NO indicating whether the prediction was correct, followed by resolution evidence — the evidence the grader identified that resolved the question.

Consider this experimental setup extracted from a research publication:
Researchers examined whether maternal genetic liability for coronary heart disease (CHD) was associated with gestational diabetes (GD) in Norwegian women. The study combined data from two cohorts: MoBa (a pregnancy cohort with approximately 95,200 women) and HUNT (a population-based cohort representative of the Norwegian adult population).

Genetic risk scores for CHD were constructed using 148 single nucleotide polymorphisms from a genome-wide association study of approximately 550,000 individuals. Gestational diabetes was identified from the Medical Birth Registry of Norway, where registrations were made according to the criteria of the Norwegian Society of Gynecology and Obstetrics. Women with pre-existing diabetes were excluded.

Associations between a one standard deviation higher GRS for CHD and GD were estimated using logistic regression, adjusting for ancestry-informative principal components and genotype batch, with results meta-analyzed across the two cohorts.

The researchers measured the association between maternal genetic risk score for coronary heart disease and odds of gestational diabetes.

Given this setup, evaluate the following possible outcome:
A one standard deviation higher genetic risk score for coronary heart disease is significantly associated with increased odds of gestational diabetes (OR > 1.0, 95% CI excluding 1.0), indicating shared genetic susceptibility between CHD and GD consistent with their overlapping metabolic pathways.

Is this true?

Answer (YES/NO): NO